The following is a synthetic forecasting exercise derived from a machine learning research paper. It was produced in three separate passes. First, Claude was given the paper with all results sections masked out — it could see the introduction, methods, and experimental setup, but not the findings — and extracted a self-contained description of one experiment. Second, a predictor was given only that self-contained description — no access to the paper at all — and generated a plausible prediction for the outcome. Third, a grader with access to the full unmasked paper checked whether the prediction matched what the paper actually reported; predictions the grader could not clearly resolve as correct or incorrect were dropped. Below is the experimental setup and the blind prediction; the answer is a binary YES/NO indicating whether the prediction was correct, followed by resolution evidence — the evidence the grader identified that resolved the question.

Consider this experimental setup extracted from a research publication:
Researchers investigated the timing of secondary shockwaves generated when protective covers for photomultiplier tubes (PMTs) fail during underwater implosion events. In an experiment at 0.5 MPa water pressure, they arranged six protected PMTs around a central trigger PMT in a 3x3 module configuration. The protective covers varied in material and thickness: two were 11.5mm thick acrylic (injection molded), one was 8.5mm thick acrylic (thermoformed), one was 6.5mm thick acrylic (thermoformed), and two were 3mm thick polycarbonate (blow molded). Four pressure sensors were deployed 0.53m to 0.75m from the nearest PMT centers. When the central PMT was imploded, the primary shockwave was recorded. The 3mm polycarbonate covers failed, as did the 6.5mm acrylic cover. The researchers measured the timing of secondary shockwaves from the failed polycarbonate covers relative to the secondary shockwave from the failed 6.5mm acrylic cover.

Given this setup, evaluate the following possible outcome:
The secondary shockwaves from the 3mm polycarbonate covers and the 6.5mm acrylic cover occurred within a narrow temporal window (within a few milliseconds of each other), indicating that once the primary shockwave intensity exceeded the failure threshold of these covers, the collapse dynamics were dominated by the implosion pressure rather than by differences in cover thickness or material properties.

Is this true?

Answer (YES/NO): NO